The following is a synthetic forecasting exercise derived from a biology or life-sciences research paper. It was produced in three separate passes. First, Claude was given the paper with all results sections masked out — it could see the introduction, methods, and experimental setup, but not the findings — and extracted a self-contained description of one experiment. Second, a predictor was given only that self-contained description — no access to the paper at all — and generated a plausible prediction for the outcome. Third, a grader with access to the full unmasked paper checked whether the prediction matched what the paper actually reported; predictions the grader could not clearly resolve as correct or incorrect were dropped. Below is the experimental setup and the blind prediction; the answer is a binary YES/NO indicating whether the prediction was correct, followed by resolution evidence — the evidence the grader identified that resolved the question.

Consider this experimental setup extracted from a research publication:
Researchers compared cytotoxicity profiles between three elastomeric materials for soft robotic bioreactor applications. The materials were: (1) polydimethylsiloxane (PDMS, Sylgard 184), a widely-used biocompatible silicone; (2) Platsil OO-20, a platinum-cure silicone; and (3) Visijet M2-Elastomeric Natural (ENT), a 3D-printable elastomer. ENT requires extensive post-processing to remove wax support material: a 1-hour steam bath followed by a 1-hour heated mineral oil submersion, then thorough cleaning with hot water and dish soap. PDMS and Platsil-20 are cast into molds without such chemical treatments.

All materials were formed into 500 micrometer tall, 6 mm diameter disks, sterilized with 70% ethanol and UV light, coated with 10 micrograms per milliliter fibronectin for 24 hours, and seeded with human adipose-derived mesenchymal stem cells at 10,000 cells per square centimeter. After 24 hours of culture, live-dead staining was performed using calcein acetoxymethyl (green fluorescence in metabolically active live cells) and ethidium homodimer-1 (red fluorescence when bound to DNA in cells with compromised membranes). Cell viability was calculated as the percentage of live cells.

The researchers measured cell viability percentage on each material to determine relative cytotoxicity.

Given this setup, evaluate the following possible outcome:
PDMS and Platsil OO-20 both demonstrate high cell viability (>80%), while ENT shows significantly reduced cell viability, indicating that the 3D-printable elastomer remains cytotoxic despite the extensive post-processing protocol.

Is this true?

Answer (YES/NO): YES